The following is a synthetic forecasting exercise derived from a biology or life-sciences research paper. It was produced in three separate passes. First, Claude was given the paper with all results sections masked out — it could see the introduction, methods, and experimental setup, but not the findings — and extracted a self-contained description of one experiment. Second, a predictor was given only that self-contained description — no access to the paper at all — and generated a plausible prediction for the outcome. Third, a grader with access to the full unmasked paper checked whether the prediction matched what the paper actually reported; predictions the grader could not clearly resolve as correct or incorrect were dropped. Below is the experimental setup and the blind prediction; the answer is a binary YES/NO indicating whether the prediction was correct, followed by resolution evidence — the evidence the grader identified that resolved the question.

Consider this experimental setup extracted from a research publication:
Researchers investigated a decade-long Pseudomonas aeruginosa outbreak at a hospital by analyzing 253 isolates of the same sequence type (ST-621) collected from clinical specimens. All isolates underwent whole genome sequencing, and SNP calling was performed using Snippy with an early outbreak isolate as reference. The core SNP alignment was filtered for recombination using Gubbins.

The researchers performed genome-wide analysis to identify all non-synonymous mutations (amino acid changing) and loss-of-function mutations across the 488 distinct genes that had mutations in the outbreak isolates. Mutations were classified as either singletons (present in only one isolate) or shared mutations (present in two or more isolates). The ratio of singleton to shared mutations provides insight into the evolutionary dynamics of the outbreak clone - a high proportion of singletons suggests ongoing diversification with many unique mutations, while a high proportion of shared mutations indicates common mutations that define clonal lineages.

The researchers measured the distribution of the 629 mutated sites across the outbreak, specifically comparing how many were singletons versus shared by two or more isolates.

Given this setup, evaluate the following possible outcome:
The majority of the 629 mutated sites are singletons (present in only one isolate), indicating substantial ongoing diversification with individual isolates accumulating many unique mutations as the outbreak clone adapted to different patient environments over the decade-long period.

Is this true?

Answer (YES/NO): NO